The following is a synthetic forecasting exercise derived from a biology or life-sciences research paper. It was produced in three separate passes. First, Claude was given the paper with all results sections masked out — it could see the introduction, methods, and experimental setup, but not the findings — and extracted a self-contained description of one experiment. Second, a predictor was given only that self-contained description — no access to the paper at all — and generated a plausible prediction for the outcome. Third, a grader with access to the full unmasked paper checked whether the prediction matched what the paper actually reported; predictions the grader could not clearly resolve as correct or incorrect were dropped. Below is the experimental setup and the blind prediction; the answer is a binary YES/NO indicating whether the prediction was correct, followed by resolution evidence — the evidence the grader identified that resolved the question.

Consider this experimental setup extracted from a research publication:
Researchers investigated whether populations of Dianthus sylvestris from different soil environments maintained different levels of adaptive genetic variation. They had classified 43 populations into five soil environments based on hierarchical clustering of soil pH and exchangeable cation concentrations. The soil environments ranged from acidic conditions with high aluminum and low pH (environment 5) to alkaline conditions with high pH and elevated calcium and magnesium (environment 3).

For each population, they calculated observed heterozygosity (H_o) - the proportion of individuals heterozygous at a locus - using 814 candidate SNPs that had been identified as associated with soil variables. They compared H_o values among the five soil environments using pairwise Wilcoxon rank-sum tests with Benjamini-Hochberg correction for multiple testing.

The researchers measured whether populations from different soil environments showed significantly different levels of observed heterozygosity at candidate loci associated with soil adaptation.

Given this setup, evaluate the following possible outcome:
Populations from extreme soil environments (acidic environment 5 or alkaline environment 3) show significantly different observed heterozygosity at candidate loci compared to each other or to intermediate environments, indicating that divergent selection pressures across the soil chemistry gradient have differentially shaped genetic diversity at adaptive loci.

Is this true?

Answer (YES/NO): YES